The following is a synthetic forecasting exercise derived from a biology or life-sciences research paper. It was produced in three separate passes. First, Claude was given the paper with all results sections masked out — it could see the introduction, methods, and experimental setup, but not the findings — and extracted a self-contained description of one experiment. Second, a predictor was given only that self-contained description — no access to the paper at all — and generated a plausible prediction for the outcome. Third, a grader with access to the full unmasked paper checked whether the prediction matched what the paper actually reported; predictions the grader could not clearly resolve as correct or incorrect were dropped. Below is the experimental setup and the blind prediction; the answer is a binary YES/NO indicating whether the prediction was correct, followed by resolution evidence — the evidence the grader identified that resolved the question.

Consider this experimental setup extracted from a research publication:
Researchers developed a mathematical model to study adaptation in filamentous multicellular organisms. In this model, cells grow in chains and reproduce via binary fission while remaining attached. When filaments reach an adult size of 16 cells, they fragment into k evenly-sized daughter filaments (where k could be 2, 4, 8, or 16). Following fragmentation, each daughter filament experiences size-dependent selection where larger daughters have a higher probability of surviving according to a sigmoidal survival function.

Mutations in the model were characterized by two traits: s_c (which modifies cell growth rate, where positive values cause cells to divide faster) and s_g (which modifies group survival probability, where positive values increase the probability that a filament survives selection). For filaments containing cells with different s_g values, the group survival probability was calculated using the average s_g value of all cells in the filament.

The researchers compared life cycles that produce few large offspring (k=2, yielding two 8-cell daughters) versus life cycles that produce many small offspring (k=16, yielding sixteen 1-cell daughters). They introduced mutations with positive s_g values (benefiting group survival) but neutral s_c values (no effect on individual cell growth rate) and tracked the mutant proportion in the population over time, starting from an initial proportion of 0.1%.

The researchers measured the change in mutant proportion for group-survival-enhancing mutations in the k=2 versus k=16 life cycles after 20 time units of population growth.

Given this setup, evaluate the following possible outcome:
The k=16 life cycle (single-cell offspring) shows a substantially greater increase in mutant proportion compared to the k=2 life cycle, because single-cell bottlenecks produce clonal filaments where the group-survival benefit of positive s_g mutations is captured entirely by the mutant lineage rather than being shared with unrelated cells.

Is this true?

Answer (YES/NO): NO